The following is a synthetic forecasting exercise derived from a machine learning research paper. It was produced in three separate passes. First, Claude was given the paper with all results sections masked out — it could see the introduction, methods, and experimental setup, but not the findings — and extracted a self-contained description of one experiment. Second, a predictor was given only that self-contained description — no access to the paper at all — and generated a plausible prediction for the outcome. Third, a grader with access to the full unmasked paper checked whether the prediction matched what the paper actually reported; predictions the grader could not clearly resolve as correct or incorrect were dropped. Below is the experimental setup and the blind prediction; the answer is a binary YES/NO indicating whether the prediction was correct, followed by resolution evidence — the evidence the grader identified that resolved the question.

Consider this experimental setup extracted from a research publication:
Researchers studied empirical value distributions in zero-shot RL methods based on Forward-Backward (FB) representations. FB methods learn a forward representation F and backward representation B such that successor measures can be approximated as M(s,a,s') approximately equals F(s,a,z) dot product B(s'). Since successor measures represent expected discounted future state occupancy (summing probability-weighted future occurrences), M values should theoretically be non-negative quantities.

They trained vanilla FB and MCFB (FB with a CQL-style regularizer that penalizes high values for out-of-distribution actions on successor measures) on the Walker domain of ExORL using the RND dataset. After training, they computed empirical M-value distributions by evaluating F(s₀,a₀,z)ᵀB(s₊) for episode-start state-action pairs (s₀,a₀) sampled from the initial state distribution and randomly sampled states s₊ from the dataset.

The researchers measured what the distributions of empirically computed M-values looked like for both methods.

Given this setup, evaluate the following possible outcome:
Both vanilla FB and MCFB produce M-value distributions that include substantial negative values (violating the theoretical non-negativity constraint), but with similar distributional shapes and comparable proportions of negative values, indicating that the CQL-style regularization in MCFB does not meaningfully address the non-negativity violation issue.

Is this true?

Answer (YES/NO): NO